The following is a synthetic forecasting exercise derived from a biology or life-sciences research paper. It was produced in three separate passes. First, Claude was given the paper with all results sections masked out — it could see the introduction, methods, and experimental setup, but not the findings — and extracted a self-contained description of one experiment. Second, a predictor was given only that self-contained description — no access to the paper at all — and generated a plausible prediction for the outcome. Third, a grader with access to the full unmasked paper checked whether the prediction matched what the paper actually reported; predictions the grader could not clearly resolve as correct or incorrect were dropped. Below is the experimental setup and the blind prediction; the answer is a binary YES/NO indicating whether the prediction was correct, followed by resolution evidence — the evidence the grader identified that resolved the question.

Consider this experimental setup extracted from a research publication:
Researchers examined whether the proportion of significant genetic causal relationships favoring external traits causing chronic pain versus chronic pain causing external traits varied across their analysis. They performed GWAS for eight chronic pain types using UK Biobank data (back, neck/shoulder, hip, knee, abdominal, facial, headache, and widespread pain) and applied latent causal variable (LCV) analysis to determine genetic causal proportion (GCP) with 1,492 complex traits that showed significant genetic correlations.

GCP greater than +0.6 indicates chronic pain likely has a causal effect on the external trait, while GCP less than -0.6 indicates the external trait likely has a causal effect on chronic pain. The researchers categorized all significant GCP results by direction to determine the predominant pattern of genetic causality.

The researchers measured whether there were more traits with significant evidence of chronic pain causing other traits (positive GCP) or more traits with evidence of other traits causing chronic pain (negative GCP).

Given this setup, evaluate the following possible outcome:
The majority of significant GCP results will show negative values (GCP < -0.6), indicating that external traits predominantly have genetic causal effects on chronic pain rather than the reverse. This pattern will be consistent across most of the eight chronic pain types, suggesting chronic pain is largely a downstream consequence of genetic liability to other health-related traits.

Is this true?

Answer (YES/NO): YES